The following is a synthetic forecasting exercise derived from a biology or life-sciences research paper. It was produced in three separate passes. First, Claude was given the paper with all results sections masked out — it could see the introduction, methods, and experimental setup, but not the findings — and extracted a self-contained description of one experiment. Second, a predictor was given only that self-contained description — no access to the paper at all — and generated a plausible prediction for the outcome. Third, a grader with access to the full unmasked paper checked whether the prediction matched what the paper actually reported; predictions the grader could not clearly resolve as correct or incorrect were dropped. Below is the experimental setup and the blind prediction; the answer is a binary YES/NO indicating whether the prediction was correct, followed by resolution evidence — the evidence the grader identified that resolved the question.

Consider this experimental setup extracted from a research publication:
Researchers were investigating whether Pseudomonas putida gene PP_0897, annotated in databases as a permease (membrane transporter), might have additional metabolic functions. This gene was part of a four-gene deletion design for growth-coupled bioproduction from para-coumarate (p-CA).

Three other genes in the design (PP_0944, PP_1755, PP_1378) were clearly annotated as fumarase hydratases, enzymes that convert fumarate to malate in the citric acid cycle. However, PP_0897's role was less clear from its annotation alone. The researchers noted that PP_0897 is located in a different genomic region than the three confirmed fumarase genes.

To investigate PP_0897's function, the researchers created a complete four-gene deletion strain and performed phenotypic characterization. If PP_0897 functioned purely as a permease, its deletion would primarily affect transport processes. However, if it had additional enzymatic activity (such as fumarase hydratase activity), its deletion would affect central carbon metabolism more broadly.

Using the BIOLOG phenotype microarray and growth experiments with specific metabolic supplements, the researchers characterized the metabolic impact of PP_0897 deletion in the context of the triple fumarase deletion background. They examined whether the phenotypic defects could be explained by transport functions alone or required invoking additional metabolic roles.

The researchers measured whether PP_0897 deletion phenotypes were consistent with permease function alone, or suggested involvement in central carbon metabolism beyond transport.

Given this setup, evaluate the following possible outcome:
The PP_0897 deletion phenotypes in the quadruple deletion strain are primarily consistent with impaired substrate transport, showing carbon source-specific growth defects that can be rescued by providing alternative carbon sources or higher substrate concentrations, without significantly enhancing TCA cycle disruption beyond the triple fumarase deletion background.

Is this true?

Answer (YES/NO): NO